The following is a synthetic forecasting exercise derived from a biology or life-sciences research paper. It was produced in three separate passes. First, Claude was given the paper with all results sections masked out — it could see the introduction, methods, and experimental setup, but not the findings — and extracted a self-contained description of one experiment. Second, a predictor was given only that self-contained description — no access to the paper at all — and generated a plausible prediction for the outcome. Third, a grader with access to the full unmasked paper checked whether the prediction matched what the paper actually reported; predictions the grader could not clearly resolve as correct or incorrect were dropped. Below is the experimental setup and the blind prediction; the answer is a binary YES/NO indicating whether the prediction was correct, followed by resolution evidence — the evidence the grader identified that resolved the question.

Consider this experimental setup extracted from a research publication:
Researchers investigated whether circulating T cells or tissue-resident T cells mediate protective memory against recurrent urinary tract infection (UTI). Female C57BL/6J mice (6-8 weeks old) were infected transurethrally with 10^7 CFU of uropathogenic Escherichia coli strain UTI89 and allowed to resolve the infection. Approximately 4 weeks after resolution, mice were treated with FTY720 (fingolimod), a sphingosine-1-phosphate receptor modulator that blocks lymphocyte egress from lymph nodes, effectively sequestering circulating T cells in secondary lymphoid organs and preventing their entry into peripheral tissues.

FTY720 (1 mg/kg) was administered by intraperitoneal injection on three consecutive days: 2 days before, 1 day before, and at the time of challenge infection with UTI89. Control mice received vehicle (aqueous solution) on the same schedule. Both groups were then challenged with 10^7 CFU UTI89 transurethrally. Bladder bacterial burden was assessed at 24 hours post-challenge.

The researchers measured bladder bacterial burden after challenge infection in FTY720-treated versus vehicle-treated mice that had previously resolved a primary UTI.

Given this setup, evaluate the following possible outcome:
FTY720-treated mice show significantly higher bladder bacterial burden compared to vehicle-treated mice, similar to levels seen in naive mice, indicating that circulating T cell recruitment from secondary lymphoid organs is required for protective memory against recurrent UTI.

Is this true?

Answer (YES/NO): NO